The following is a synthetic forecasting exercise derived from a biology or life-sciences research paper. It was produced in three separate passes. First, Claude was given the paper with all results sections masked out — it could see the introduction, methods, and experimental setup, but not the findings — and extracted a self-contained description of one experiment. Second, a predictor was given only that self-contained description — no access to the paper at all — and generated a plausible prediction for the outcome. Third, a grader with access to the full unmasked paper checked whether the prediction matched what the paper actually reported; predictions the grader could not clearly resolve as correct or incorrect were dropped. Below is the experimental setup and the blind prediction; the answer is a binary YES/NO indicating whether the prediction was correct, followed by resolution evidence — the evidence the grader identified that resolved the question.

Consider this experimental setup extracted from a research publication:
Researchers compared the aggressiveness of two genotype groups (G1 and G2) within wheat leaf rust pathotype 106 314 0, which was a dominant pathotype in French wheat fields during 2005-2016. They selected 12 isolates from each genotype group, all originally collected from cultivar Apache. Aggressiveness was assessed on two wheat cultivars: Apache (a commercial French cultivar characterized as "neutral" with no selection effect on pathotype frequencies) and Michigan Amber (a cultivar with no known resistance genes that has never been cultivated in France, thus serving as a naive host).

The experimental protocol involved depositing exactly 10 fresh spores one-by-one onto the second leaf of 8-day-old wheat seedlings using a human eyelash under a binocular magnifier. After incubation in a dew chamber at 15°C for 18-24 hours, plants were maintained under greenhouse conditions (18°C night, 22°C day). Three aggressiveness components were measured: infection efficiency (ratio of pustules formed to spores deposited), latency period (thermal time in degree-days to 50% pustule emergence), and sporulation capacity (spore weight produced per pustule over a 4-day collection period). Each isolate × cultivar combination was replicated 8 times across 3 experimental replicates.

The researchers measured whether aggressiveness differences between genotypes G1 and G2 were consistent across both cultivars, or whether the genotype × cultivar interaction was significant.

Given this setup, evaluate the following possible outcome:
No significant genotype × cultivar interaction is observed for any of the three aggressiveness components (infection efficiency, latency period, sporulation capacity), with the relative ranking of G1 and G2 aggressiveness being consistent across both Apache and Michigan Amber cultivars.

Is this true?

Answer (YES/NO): YES